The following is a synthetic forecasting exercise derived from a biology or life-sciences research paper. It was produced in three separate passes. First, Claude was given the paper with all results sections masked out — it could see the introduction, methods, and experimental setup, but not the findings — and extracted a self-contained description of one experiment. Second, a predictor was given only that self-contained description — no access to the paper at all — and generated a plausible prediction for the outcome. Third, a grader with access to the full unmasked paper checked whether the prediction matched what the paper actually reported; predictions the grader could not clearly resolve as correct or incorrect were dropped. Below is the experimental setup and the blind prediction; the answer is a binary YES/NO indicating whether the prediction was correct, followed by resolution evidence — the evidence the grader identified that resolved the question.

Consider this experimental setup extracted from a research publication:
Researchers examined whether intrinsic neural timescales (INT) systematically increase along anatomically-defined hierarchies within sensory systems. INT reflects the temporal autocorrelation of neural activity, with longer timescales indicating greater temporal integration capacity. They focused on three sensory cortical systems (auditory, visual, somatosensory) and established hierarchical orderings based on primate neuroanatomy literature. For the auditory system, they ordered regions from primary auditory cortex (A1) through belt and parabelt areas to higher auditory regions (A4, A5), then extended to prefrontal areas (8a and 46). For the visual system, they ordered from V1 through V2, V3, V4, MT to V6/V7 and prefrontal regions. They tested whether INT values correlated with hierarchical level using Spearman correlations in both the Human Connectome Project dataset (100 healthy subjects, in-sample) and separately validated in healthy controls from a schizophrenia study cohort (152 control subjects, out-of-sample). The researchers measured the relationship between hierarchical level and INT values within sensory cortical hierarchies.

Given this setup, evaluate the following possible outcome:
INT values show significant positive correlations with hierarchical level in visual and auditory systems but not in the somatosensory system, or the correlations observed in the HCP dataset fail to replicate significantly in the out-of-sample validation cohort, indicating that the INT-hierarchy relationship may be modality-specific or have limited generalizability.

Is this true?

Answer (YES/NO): NO